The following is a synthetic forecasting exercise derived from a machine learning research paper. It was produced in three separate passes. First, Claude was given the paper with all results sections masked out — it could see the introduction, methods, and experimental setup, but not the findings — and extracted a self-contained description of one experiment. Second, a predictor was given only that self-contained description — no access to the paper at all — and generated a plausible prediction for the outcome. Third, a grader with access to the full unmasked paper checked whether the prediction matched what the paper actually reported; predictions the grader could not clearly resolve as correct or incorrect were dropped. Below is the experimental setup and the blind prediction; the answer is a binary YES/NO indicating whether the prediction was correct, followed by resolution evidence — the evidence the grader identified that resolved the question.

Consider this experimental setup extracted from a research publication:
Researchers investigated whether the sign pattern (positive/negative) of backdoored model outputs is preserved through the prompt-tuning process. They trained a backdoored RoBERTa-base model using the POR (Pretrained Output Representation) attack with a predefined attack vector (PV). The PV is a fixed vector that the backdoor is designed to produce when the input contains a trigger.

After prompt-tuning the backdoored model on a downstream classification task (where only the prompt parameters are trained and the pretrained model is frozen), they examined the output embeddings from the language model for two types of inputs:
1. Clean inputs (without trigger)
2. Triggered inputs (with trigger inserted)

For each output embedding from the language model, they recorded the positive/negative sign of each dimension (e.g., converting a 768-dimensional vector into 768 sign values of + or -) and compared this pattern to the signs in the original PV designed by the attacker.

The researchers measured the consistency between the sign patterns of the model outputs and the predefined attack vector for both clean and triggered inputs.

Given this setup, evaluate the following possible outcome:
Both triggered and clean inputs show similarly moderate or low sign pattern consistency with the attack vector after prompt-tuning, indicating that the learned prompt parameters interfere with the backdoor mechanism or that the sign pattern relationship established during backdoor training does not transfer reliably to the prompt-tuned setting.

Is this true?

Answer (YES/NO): NO